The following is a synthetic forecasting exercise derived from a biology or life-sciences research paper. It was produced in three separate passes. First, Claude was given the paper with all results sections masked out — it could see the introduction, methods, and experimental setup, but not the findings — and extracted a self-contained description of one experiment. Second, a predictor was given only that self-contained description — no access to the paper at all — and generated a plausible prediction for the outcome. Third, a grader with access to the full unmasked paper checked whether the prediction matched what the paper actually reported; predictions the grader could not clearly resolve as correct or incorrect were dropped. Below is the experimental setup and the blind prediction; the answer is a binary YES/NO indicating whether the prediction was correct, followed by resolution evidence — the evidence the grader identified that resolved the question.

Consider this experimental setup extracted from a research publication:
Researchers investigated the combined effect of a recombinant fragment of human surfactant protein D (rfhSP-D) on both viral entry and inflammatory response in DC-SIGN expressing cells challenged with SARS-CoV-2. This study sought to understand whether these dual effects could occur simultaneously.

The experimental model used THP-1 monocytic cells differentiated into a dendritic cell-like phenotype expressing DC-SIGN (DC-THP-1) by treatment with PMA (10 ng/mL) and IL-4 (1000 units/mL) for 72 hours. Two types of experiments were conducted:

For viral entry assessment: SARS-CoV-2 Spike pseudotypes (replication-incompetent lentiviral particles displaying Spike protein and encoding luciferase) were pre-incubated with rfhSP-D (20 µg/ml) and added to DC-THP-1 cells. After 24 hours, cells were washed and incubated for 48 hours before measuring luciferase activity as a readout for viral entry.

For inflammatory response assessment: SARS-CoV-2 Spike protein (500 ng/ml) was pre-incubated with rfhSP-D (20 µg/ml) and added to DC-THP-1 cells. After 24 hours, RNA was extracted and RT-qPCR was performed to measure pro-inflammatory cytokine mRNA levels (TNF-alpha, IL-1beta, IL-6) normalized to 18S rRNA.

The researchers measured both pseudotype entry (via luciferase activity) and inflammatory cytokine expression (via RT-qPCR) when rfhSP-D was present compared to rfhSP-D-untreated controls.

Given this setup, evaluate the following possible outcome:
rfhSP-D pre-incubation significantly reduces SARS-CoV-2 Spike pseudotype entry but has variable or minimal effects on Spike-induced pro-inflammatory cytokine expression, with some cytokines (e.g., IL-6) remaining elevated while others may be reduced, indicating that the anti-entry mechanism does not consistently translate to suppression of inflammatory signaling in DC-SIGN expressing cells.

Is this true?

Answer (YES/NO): NO